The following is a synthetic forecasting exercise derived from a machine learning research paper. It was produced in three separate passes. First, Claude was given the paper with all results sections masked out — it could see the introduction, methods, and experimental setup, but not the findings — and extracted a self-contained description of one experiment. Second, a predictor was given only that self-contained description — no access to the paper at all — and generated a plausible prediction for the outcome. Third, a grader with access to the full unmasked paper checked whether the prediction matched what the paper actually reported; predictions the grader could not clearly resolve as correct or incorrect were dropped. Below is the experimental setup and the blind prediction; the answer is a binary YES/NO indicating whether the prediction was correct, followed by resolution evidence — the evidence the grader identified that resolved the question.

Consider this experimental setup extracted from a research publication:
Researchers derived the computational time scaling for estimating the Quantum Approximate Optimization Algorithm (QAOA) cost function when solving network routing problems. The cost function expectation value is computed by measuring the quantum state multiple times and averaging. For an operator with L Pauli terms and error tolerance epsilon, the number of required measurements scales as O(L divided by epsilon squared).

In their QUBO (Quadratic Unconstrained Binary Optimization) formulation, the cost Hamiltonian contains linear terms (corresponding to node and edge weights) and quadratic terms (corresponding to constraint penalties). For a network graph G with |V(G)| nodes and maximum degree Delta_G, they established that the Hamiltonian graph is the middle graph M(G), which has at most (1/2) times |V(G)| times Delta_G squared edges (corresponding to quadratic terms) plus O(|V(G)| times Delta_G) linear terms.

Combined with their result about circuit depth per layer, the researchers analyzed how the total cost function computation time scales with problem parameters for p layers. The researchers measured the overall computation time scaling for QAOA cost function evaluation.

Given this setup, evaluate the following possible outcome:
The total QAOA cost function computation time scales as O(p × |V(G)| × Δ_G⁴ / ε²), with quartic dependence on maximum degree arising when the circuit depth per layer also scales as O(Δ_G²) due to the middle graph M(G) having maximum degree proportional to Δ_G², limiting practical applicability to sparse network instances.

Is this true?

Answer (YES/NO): NO